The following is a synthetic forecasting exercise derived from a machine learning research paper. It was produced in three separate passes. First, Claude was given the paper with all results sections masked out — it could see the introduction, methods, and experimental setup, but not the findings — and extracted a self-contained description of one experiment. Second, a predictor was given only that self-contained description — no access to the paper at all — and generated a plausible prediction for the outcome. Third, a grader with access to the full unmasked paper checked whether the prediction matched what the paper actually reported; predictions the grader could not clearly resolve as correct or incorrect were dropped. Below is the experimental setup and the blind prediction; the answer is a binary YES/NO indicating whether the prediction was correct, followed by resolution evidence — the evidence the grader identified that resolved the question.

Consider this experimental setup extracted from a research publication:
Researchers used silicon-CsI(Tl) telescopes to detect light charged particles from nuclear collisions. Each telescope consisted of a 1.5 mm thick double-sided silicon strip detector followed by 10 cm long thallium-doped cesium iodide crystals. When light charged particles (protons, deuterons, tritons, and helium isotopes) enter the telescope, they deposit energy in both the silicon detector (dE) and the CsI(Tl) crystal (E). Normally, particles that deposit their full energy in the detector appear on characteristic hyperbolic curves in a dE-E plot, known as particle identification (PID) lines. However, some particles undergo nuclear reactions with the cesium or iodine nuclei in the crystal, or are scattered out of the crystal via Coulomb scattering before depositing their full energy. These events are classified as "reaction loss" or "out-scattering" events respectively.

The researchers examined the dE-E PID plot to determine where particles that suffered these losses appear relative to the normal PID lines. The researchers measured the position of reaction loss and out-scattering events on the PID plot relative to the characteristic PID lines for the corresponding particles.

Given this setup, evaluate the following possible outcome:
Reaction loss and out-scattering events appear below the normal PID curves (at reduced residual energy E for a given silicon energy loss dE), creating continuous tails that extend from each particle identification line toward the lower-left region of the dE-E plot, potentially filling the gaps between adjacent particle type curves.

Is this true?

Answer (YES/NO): YES